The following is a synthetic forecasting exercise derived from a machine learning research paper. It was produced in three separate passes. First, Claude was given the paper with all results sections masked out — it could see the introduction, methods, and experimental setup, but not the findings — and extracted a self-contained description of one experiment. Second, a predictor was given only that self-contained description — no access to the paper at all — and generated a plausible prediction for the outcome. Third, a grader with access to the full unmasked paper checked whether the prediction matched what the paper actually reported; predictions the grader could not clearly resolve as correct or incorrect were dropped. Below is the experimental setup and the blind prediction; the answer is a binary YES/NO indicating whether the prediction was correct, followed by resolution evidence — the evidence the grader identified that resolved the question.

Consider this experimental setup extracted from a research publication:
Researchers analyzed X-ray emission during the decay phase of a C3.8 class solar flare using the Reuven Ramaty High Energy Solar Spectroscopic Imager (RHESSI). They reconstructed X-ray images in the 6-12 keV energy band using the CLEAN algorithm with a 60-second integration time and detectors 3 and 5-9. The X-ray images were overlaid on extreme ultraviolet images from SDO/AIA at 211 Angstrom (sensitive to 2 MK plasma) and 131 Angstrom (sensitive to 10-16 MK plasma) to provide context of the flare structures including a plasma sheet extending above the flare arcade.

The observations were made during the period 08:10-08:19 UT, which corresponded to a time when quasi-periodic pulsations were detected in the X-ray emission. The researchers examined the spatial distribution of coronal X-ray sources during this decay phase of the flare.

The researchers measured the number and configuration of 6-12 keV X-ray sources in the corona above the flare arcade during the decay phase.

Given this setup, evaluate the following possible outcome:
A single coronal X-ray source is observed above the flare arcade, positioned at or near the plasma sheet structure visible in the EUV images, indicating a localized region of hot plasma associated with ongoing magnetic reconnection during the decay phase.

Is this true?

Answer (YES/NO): NO